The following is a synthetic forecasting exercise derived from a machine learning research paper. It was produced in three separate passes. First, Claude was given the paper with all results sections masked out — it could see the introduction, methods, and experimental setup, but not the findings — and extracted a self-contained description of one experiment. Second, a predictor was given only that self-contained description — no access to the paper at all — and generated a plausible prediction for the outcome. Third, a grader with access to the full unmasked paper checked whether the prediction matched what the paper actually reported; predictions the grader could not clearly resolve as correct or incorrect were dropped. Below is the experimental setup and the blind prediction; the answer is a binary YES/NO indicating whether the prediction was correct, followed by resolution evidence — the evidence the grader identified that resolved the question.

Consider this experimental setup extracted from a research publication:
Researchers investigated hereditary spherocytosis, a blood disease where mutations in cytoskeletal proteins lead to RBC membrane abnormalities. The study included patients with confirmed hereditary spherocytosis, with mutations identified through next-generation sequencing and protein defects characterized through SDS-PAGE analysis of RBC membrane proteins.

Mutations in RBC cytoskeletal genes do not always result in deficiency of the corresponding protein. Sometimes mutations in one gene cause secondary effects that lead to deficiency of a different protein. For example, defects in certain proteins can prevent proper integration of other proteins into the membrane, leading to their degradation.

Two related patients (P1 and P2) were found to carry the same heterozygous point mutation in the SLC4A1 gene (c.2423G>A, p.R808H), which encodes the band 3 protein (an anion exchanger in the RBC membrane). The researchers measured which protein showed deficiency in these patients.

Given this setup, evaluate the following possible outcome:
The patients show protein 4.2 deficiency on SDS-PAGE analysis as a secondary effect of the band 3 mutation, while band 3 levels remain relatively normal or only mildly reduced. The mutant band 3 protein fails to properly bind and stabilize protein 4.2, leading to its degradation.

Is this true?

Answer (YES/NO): NO